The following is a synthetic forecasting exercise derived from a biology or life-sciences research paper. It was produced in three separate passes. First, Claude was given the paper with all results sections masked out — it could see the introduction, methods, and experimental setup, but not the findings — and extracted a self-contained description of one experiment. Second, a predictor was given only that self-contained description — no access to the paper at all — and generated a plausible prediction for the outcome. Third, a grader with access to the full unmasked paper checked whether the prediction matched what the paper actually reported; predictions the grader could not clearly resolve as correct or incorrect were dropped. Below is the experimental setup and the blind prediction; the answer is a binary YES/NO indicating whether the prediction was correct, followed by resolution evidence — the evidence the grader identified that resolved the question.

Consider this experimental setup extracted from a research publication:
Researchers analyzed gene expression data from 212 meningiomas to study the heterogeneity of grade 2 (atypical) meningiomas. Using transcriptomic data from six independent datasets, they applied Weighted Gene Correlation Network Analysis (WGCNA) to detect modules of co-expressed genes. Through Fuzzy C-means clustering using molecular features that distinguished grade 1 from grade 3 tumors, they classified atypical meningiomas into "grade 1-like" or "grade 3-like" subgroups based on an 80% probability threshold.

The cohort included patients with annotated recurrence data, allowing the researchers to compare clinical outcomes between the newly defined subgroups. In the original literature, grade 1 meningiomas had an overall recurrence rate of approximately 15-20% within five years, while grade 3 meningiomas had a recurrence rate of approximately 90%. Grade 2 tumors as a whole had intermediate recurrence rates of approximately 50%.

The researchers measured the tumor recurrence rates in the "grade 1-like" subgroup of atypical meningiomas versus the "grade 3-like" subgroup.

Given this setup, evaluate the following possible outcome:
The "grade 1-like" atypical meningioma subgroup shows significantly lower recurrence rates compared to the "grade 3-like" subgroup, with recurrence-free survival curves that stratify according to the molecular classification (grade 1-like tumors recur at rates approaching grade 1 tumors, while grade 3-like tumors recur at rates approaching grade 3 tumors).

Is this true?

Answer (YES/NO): YES